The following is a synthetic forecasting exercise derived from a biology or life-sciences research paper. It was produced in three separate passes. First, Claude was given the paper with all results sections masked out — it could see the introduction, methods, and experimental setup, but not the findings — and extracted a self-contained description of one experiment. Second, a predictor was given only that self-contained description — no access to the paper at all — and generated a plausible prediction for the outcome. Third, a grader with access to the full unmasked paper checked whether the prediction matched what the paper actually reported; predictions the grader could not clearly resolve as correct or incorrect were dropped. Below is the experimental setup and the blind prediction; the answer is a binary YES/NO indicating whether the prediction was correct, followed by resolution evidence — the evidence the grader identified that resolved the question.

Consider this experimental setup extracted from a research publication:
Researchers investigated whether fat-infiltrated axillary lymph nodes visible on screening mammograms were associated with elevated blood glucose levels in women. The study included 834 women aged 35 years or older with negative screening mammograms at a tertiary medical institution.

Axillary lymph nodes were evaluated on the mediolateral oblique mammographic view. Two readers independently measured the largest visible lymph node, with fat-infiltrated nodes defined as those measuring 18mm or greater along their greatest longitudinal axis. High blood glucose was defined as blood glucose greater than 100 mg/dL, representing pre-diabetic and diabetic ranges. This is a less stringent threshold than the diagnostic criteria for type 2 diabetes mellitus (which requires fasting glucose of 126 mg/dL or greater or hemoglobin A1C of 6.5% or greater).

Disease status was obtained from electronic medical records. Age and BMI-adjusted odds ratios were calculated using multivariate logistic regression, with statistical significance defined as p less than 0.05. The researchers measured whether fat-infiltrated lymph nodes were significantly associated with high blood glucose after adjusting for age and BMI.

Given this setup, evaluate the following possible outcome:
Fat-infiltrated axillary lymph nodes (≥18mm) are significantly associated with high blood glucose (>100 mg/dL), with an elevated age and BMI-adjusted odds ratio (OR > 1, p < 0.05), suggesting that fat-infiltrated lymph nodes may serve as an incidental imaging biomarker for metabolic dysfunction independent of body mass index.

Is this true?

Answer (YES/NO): NO